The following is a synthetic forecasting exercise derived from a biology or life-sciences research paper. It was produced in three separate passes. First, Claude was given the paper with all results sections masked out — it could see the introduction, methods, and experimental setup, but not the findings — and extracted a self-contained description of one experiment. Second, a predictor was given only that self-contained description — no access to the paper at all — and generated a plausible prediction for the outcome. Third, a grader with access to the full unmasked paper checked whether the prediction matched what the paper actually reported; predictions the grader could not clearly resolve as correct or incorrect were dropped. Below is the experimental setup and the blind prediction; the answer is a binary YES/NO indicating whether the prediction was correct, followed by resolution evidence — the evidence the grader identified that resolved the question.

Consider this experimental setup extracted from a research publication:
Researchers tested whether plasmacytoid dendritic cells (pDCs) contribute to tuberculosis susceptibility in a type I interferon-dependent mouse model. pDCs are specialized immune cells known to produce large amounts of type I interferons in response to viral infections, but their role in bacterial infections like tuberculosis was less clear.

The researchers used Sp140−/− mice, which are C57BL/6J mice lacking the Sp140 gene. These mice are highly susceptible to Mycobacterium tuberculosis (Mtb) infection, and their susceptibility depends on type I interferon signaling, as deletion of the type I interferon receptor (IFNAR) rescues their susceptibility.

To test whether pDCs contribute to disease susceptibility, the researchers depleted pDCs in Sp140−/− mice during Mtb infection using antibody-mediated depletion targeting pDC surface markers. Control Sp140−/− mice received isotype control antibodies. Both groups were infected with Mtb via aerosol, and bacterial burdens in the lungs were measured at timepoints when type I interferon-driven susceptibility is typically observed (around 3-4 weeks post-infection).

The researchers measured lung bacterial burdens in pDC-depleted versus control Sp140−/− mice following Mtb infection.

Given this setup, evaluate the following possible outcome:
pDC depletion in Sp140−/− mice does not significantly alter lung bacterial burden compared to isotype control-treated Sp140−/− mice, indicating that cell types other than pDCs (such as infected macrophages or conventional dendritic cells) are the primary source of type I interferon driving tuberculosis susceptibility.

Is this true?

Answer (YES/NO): NO